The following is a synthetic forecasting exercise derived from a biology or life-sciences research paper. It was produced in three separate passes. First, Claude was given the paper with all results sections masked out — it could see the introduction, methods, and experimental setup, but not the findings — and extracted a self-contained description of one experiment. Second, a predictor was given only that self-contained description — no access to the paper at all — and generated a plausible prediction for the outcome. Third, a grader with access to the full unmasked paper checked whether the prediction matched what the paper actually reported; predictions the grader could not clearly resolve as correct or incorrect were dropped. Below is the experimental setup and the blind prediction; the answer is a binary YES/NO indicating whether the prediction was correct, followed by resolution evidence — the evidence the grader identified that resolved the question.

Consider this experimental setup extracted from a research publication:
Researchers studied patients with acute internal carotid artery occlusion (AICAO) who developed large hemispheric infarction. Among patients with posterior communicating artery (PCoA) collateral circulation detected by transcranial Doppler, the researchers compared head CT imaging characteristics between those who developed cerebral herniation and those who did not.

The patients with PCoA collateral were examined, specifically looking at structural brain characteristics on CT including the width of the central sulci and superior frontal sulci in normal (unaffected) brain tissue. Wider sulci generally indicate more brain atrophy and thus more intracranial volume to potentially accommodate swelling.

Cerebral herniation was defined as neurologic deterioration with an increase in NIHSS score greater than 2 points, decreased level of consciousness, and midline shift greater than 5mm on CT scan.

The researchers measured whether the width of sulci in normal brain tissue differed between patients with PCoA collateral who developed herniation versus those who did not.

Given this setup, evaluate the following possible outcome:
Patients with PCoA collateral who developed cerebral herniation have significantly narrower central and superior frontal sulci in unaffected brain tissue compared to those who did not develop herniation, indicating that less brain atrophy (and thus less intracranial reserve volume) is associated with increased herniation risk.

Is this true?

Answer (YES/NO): NO